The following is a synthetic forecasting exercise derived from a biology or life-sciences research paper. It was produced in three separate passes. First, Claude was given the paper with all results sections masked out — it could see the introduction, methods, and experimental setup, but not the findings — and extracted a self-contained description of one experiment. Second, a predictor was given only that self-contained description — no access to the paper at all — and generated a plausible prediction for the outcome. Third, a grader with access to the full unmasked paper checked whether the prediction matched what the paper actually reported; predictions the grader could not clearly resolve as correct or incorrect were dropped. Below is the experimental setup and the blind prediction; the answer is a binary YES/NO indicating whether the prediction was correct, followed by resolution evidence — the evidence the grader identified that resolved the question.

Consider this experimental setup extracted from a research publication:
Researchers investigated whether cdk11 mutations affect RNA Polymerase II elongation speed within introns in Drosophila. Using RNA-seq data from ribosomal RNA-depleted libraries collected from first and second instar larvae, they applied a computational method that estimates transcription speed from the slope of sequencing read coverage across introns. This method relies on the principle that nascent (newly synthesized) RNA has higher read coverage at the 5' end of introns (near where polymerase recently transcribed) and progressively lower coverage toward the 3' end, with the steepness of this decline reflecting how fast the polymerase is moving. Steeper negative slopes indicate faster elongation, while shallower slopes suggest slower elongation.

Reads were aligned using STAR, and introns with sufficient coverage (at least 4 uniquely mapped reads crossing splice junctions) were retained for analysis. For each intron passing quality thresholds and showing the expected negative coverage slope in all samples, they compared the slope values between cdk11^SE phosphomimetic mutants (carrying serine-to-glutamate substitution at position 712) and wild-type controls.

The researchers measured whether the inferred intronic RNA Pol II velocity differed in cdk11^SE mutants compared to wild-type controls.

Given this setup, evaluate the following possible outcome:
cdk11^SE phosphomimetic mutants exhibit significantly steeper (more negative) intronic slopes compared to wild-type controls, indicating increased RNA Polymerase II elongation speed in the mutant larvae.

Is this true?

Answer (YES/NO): NO